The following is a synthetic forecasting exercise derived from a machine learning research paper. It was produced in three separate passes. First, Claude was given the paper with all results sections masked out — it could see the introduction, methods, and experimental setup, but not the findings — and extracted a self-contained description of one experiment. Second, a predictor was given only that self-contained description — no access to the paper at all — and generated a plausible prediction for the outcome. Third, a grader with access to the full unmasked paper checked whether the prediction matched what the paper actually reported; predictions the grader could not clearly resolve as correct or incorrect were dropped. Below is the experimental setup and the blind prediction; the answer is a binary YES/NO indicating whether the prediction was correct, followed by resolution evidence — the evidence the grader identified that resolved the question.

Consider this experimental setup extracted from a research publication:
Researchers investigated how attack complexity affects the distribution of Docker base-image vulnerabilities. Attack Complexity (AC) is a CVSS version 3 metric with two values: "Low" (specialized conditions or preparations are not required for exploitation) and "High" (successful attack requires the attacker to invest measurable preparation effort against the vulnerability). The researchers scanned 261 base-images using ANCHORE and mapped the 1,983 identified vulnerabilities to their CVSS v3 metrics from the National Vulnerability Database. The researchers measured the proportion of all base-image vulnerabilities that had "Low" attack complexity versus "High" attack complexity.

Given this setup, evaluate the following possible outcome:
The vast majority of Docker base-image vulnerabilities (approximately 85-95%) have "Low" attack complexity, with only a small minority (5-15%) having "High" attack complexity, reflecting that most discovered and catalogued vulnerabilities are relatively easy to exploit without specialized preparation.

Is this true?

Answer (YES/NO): YES